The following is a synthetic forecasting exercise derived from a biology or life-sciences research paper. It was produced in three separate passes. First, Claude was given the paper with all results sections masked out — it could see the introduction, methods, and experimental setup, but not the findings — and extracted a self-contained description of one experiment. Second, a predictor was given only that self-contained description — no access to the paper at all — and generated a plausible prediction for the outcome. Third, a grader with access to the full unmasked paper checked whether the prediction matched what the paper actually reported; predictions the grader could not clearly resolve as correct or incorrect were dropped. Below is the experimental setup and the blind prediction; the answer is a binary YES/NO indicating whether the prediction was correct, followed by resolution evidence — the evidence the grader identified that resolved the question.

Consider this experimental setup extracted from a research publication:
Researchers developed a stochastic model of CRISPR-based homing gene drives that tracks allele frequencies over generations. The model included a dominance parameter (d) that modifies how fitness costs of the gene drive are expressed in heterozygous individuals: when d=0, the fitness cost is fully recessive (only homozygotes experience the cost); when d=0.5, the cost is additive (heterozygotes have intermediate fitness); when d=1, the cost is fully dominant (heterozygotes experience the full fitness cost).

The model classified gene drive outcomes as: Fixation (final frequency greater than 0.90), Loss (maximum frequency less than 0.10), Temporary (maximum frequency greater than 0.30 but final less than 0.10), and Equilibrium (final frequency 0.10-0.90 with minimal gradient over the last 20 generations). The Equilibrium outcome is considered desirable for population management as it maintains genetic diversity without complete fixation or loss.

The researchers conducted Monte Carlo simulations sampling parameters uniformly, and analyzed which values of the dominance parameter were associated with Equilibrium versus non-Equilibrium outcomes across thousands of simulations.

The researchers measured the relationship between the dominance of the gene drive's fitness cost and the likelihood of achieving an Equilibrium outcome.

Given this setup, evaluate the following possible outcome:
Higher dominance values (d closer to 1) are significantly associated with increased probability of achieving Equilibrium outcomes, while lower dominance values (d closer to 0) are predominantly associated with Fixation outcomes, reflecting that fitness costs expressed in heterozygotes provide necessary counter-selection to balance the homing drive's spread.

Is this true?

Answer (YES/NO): NO